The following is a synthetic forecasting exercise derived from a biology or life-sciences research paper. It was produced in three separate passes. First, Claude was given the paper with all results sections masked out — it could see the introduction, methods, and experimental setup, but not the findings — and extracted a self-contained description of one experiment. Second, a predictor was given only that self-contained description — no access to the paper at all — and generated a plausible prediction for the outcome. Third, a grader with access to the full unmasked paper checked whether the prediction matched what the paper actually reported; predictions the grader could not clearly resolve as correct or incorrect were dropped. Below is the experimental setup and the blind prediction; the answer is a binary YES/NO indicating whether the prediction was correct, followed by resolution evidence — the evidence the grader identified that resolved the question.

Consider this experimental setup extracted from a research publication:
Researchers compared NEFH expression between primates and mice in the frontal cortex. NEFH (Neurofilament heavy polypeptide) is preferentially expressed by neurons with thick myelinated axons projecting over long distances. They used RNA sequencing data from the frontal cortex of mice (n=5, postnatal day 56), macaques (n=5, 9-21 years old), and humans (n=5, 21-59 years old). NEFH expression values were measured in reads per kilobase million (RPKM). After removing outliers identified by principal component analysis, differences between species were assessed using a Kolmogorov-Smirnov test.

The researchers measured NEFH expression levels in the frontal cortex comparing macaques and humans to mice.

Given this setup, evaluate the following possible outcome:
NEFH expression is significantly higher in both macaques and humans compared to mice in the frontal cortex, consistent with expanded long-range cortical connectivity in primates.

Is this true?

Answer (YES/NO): YES